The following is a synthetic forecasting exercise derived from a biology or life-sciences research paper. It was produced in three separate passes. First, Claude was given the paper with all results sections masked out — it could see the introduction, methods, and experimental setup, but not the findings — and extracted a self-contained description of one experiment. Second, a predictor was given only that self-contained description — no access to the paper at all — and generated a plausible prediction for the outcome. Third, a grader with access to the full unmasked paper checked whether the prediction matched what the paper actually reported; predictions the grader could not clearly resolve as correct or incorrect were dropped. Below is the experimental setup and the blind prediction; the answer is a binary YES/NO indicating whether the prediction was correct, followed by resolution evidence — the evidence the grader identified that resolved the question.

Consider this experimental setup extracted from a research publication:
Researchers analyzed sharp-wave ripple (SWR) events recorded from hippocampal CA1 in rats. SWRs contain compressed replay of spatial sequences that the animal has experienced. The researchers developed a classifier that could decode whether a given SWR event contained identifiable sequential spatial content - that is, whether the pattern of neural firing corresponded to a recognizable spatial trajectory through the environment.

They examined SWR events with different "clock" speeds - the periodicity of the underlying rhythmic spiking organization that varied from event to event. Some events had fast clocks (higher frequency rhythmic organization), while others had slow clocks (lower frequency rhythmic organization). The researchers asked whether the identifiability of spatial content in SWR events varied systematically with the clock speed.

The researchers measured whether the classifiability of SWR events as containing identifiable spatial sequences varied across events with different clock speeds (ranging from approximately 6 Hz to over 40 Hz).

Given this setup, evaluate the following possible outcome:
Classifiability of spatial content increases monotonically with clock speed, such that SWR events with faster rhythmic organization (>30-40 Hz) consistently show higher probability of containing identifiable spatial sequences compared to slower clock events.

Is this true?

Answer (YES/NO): NO